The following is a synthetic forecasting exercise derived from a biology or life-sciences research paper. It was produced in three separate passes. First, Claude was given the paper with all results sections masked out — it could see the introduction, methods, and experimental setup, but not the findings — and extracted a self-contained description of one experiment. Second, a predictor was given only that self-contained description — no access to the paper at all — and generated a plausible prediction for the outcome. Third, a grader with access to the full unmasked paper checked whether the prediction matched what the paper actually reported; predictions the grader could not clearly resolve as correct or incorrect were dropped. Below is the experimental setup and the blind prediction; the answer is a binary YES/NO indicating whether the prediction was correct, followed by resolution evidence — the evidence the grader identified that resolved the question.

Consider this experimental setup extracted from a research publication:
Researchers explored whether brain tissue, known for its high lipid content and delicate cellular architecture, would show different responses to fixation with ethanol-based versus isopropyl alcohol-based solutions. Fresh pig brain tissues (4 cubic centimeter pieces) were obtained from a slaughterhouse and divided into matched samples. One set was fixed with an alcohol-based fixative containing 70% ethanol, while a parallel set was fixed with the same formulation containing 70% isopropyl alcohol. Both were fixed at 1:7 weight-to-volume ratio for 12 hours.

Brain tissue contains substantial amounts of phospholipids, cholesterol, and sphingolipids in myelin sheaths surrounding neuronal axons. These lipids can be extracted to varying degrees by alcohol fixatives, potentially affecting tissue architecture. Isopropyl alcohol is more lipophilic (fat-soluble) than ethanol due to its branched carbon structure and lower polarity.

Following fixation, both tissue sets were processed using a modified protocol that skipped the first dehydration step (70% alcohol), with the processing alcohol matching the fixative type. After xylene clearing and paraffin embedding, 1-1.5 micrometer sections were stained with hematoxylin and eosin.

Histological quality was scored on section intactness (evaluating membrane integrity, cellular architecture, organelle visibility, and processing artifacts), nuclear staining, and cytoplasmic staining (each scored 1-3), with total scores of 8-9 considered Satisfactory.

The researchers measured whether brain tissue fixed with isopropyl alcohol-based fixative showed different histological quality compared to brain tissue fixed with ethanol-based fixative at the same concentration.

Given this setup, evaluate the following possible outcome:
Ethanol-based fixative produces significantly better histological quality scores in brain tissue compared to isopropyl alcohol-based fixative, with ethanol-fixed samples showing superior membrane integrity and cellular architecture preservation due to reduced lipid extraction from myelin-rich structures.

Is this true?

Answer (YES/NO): NO